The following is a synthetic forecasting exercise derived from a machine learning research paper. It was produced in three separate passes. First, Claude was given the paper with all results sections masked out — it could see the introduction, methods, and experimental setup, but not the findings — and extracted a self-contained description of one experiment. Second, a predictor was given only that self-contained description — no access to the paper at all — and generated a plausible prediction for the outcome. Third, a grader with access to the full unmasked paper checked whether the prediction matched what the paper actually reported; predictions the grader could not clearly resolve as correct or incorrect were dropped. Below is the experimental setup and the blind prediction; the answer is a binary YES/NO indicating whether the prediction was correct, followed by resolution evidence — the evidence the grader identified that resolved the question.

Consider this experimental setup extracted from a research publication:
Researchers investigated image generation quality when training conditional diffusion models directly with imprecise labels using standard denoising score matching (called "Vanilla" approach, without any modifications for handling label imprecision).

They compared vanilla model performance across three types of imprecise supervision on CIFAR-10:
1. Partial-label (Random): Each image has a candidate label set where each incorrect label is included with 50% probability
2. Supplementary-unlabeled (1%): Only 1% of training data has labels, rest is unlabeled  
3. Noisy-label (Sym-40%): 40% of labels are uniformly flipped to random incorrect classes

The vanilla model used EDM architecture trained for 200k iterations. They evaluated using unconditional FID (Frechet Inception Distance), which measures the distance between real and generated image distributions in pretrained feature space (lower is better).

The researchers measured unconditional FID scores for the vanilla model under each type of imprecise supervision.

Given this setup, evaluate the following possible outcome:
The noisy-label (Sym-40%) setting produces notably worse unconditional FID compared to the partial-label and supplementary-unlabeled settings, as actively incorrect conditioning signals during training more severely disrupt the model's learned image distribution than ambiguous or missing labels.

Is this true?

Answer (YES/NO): NO